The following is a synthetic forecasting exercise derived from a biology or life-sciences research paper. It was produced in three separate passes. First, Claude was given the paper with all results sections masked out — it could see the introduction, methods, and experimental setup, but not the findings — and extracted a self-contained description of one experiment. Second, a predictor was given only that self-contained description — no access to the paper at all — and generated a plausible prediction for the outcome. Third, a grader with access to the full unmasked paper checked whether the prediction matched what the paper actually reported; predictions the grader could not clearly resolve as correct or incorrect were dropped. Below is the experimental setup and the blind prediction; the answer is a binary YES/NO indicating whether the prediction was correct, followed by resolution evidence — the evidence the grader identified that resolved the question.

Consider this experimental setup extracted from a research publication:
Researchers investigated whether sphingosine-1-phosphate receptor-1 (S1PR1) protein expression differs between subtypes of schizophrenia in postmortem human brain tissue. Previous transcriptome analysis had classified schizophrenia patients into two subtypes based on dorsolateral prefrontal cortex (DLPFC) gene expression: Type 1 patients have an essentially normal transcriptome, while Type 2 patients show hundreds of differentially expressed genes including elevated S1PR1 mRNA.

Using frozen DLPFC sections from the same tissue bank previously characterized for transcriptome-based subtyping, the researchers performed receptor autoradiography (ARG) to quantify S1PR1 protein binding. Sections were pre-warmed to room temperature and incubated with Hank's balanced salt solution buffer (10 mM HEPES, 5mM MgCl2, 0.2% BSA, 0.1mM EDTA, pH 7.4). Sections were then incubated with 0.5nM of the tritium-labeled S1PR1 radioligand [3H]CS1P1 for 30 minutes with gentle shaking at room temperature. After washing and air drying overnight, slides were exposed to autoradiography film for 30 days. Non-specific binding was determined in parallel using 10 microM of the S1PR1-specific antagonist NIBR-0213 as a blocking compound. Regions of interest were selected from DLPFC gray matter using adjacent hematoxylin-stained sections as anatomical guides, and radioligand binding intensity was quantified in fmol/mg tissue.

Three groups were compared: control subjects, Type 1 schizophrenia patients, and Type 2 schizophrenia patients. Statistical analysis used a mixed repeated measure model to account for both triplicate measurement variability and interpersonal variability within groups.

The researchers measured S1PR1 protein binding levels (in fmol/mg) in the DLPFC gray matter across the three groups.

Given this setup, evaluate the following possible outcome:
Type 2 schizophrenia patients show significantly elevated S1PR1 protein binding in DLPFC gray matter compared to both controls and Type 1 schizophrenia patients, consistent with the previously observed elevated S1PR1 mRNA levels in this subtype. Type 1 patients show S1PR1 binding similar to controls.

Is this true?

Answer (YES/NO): YES